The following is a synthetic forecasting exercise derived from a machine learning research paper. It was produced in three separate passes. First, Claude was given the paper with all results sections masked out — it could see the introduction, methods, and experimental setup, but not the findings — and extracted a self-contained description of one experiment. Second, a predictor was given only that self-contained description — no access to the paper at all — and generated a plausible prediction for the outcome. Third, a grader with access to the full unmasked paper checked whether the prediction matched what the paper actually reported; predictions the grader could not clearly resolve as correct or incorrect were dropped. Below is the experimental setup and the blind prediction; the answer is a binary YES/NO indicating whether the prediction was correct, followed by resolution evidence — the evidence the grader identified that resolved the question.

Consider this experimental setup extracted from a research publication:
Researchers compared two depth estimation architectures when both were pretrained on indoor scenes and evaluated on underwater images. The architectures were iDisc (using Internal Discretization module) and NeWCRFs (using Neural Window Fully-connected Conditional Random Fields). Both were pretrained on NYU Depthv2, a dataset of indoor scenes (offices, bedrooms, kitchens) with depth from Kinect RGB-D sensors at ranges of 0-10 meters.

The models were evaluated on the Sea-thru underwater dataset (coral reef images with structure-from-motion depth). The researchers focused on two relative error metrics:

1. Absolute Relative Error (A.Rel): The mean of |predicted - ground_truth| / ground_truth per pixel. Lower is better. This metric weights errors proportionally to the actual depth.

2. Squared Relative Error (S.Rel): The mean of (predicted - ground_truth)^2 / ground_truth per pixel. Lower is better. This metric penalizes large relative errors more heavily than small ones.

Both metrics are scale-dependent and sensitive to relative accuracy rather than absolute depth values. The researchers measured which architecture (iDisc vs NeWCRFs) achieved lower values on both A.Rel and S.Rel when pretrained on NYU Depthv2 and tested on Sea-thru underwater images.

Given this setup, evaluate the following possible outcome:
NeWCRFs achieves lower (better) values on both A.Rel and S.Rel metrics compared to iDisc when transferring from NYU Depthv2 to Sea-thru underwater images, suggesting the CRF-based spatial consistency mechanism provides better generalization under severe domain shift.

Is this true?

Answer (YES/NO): YES